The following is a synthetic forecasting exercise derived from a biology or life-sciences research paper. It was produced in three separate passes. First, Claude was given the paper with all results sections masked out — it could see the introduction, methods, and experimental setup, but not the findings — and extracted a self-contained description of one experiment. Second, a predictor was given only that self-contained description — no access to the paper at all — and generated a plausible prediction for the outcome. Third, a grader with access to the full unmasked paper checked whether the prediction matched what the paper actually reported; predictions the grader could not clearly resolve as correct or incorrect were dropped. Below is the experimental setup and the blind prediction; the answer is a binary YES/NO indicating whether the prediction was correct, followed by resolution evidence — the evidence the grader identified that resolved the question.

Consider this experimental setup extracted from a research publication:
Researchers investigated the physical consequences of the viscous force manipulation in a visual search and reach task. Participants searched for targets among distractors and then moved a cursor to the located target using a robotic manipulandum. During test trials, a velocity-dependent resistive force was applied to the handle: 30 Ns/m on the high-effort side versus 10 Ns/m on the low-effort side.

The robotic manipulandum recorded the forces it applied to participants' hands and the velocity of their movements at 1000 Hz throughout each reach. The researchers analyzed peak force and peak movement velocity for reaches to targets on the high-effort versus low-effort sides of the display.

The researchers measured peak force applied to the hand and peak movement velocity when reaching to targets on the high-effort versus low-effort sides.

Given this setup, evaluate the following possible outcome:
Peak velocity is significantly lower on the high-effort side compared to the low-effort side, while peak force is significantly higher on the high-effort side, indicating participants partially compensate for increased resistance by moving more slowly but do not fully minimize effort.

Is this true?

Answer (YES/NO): YES